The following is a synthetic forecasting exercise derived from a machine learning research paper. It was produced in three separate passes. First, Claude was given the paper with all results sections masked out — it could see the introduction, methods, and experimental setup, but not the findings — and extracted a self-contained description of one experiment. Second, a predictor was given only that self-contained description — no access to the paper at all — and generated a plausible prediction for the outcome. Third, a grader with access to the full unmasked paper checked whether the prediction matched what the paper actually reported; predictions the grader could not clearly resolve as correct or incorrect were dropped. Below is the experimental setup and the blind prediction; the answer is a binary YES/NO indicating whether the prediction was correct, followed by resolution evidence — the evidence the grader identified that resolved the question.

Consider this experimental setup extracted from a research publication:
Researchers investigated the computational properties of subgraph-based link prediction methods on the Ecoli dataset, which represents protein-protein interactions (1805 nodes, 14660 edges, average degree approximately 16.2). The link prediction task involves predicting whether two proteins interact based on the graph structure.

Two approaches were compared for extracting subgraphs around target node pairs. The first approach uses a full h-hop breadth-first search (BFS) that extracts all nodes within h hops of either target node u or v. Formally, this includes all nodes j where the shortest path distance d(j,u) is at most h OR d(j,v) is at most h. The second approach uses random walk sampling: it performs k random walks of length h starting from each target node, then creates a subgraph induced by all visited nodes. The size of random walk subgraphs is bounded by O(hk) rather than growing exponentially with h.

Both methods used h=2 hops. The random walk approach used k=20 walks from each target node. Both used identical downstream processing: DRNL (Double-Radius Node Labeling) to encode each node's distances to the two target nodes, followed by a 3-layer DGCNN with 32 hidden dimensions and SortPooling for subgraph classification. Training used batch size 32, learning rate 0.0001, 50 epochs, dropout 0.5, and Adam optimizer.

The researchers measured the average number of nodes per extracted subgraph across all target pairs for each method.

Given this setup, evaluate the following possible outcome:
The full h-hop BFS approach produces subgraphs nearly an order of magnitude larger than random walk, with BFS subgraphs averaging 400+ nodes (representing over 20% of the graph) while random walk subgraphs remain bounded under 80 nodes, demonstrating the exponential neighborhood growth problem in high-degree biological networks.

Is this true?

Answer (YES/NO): NO